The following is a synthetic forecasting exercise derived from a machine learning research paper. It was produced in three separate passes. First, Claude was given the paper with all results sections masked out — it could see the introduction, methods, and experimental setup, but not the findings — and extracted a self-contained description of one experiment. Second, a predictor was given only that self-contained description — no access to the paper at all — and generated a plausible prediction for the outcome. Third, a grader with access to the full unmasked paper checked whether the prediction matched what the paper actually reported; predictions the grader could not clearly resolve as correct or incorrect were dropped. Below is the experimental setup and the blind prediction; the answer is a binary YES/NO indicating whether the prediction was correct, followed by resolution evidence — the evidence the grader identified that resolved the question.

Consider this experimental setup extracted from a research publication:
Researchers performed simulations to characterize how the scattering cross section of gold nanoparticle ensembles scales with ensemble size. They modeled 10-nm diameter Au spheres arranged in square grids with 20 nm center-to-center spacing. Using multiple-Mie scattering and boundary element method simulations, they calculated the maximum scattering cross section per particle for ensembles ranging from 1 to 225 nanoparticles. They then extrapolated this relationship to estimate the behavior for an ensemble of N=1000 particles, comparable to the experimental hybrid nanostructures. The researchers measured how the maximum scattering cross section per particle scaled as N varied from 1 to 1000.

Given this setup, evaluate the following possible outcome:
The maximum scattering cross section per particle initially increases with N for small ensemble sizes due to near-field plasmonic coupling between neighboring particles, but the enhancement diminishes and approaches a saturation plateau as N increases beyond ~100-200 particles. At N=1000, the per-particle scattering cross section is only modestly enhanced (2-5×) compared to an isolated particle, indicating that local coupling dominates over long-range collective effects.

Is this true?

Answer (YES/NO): NO